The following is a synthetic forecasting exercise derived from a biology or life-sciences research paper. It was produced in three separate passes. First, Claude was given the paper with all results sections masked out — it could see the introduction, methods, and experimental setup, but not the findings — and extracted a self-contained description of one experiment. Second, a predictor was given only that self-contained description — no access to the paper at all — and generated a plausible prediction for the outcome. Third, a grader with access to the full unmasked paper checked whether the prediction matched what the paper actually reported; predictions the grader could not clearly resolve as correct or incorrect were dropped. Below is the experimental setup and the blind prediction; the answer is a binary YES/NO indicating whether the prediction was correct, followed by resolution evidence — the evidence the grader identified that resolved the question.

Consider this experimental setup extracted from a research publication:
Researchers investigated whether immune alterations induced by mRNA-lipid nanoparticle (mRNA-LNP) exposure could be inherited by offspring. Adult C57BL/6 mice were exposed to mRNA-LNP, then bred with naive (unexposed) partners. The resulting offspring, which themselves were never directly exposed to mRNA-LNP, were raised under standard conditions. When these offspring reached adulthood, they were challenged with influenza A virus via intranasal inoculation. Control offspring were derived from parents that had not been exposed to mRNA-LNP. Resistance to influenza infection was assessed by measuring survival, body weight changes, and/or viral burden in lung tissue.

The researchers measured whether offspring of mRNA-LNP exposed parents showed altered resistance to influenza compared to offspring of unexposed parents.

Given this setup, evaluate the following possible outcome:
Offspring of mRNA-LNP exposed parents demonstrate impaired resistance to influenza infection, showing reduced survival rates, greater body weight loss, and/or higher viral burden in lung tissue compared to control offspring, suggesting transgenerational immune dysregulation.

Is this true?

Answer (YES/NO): NO